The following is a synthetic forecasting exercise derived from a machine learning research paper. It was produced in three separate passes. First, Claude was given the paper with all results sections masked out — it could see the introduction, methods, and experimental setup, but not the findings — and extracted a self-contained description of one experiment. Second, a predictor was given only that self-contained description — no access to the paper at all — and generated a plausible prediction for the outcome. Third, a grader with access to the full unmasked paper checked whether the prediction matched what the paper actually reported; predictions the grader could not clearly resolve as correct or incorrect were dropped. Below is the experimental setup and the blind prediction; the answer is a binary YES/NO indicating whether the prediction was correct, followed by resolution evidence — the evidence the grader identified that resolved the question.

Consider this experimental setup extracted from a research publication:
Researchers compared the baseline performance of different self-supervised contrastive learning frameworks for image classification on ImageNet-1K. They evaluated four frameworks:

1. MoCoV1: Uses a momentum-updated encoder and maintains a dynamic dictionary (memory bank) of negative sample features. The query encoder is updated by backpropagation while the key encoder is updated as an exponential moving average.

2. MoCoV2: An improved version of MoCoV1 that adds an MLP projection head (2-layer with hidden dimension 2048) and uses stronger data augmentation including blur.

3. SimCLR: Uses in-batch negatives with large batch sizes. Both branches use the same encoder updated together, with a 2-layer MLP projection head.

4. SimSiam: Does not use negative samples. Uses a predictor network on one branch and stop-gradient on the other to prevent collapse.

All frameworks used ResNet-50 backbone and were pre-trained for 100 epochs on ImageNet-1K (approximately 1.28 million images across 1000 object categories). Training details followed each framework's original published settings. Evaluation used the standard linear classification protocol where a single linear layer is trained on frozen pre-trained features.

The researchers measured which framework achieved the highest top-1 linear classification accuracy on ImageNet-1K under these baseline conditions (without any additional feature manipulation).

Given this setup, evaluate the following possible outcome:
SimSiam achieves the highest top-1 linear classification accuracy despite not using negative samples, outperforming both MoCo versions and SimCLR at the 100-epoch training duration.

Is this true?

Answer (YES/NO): NO